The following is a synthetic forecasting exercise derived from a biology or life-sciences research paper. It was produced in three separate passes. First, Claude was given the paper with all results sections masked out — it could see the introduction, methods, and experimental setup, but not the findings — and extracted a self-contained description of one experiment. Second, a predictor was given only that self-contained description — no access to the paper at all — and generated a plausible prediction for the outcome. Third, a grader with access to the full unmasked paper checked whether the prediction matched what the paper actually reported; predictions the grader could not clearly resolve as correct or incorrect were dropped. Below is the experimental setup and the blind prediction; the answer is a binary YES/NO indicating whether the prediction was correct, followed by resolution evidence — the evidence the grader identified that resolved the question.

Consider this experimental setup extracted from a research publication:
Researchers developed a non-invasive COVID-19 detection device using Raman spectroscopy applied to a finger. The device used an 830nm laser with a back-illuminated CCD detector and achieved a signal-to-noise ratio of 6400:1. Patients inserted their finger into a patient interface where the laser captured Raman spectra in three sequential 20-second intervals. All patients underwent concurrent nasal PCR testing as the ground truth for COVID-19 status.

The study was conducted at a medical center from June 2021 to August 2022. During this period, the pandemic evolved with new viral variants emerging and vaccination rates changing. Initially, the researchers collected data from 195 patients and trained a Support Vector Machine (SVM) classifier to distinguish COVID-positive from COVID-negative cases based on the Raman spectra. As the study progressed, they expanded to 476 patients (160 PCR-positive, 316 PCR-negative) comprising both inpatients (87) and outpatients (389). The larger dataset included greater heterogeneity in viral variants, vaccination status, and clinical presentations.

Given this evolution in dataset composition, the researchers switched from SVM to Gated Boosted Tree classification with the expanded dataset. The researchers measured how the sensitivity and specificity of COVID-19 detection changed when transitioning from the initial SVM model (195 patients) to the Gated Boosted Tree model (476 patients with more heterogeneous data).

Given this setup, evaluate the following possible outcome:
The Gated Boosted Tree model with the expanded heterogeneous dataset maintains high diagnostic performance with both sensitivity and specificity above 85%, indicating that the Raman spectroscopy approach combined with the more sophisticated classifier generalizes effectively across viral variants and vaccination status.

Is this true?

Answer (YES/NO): NO